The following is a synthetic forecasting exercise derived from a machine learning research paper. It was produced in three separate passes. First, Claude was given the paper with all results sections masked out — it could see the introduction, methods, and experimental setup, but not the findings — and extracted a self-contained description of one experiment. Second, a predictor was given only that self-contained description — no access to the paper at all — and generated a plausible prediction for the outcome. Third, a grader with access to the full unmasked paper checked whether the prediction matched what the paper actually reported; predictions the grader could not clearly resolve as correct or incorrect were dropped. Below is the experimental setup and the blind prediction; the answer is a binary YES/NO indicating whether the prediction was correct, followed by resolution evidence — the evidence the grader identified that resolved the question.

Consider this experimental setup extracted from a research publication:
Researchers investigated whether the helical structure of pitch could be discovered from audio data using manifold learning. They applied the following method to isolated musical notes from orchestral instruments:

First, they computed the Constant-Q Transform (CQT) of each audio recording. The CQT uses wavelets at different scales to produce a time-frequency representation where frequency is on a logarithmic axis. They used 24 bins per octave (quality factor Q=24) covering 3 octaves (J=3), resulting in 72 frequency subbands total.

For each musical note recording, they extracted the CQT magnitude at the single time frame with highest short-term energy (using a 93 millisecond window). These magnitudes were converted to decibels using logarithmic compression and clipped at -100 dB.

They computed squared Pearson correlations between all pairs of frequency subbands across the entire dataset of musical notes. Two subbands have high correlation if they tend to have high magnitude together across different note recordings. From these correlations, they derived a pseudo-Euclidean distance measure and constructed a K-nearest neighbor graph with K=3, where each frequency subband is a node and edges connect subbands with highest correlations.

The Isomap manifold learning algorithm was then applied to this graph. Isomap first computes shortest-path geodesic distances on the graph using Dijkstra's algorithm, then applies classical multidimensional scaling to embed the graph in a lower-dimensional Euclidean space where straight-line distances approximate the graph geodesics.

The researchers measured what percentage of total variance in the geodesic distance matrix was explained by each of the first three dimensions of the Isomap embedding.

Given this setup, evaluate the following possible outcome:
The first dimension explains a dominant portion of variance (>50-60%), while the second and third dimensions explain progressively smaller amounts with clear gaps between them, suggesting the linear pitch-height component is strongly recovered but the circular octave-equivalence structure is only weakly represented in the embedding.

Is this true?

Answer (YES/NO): NO